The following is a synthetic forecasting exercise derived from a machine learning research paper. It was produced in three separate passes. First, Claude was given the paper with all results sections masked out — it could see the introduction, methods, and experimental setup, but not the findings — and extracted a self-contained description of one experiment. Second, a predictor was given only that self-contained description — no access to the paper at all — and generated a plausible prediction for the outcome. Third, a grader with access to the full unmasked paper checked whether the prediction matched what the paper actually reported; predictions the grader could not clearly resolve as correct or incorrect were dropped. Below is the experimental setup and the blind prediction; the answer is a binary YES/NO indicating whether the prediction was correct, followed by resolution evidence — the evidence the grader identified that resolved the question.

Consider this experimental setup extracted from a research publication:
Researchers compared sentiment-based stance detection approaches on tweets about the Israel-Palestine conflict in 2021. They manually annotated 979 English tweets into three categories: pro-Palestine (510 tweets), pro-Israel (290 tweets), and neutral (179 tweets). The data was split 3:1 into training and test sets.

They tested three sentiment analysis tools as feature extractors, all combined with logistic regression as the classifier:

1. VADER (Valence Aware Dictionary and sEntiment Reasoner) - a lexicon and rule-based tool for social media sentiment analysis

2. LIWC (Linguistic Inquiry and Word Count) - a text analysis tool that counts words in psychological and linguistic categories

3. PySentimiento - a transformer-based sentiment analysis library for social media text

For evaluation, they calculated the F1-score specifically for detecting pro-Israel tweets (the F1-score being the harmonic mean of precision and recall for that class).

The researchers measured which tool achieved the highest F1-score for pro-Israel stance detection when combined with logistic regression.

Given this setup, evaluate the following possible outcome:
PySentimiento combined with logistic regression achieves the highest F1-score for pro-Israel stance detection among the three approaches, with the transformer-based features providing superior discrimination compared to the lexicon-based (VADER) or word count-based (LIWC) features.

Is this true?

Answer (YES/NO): NO